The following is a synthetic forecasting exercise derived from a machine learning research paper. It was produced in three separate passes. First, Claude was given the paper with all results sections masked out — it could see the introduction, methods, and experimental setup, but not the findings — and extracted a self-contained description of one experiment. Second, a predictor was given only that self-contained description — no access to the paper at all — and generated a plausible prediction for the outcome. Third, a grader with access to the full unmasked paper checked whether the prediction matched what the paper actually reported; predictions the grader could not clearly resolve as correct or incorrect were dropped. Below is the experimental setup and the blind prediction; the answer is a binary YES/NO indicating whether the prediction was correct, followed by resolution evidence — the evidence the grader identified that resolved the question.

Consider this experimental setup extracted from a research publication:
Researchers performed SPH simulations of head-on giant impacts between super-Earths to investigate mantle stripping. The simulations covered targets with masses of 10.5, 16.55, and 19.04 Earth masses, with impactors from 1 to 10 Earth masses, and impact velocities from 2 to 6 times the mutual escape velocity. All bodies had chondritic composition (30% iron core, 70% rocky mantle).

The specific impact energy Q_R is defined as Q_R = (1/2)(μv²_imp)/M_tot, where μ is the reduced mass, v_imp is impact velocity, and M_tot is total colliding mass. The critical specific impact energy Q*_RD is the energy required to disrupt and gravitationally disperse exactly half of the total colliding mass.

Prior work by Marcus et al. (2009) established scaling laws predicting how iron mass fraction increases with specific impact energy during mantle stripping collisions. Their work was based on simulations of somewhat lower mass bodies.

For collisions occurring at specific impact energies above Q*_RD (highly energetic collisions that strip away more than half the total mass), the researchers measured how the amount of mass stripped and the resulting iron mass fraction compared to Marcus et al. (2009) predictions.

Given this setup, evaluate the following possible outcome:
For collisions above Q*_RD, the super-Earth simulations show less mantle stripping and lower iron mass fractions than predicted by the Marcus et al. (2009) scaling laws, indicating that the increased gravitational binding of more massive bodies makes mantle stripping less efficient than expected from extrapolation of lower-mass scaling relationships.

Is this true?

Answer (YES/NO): NO